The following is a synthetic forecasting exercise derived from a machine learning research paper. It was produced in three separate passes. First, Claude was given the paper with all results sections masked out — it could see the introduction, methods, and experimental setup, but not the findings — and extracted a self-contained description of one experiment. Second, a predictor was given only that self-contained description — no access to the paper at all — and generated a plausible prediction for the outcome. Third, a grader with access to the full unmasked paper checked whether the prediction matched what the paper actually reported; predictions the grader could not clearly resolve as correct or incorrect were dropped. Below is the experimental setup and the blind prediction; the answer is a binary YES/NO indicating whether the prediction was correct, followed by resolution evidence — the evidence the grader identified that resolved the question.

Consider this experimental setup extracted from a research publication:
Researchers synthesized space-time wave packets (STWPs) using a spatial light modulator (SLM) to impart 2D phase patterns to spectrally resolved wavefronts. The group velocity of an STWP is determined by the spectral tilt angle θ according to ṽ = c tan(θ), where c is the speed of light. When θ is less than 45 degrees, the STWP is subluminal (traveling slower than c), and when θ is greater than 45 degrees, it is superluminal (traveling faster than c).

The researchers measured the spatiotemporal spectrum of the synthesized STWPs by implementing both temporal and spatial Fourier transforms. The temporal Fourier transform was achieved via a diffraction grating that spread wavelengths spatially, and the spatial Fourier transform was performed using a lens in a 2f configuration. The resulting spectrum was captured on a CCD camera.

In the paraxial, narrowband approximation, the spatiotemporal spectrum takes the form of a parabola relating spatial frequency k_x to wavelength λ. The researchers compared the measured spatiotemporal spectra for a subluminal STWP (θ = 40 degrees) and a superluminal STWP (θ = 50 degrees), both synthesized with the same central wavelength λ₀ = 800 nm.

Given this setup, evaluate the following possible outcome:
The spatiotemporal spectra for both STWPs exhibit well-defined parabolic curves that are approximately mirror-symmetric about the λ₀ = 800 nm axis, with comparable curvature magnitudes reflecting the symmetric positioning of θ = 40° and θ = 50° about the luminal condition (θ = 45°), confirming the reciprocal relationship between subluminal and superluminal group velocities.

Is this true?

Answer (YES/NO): NO